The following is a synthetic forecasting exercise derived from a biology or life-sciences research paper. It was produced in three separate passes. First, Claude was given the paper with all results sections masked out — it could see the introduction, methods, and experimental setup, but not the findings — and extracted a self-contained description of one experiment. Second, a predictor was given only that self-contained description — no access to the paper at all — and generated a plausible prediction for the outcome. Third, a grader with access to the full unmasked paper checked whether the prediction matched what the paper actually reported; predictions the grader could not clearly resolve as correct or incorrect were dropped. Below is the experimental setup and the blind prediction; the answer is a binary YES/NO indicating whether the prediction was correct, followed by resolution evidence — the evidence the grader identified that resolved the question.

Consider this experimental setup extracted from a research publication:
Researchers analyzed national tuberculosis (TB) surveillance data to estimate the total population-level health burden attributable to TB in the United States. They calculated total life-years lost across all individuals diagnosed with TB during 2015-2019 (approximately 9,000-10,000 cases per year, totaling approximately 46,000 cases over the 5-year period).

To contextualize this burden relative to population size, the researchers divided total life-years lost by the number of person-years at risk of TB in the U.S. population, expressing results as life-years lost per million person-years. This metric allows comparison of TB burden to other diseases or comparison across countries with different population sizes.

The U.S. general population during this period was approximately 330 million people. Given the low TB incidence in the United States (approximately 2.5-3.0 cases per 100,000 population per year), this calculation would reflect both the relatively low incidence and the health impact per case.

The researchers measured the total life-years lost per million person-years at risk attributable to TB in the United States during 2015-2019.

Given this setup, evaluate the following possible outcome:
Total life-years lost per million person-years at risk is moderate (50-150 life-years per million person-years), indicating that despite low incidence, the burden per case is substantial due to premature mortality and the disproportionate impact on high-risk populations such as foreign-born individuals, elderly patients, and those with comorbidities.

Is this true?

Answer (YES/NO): YES